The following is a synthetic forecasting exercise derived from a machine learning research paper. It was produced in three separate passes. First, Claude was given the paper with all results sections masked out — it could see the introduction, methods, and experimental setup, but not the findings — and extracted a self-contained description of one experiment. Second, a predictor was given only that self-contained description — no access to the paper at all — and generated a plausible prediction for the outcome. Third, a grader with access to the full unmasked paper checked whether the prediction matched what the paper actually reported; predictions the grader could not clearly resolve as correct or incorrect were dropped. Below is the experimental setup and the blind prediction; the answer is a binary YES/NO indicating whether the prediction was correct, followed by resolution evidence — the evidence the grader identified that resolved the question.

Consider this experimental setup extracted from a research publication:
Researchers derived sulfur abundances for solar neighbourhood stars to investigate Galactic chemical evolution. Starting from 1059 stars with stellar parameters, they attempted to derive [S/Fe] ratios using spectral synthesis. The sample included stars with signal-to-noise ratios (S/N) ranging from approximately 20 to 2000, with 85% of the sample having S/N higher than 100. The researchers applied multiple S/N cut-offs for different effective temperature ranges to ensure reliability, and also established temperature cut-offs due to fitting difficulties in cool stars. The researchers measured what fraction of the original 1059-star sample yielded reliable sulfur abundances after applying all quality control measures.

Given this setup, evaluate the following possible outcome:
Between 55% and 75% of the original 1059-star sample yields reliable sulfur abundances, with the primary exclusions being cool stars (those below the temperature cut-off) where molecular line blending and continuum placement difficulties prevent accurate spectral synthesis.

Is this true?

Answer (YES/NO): YES